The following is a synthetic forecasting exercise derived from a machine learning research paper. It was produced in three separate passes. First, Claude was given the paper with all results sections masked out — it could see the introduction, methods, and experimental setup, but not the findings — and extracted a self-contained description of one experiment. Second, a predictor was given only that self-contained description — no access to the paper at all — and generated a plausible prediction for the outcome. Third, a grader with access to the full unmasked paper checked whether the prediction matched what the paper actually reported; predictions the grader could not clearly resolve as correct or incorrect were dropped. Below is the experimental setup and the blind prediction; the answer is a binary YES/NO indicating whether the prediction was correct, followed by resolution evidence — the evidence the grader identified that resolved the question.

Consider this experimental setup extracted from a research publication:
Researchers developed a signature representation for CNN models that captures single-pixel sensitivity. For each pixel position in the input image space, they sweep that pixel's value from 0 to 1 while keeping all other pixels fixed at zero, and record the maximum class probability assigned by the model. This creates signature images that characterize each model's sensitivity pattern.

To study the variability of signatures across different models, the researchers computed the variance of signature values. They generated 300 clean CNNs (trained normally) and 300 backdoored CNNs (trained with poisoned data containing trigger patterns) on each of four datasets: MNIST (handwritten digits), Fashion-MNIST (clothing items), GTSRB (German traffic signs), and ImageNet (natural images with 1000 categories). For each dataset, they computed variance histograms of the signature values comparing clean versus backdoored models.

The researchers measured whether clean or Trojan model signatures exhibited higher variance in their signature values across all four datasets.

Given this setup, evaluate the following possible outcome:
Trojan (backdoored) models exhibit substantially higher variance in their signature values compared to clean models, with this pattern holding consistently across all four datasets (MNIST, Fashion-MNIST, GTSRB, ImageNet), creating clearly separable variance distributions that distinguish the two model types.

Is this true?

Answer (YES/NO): YES